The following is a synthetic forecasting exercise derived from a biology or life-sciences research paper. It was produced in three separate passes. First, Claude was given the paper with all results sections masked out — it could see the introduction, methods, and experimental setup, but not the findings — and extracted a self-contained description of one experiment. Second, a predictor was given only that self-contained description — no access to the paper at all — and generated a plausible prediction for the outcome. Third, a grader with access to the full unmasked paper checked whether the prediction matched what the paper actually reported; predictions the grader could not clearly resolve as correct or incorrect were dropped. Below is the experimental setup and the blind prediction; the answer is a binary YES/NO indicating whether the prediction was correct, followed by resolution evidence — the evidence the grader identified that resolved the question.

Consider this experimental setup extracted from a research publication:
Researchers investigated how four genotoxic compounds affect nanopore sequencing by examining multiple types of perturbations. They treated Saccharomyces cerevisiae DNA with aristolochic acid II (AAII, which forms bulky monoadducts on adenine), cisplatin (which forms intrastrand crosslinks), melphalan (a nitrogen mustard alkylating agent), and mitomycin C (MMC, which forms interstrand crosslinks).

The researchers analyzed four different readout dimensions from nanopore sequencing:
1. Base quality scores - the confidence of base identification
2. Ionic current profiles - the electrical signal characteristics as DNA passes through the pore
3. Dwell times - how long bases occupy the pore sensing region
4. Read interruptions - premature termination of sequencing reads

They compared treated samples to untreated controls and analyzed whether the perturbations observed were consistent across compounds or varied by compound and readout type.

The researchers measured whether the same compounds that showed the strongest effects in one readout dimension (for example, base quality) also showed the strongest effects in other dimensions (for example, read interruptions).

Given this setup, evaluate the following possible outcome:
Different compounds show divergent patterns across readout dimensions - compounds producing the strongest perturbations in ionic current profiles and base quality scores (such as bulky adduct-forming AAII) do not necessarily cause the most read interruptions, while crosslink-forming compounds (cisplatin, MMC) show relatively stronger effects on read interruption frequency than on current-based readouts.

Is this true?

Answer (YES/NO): NO